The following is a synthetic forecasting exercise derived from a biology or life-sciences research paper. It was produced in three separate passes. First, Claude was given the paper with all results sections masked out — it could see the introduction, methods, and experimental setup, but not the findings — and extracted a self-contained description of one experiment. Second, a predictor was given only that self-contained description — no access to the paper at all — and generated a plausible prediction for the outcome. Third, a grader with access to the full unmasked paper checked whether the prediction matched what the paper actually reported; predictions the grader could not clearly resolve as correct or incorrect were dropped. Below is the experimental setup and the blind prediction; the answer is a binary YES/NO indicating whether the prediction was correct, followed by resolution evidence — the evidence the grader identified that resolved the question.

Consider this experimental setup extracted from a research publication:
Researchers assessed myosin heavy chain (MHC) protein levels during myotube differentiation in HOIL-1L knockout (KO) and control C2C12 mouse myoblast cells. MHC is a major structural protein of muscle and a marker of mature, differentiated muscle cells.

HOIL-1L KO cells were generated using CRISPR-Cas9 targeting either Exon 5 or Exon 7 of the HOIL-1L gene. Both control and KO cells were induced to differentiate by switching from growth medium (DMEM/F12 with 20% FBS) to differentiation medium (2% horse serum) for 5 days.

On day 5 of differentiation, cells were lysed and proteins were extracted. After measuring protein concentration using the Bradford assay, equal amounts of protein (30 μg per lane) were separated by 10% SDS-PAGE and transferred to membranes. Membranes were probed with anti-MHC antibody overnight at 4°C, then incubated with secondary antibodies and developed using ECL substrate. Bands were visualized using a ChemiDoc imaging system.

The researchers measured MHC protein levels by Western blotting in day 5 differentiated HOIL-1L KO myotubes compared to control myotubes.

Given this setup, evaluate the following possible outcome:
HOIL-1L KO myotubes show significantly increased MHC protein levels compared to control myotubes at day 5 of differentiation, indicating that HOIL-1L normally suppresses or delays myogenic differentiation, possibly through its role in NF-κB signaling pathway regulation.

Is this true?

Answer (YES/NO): NO